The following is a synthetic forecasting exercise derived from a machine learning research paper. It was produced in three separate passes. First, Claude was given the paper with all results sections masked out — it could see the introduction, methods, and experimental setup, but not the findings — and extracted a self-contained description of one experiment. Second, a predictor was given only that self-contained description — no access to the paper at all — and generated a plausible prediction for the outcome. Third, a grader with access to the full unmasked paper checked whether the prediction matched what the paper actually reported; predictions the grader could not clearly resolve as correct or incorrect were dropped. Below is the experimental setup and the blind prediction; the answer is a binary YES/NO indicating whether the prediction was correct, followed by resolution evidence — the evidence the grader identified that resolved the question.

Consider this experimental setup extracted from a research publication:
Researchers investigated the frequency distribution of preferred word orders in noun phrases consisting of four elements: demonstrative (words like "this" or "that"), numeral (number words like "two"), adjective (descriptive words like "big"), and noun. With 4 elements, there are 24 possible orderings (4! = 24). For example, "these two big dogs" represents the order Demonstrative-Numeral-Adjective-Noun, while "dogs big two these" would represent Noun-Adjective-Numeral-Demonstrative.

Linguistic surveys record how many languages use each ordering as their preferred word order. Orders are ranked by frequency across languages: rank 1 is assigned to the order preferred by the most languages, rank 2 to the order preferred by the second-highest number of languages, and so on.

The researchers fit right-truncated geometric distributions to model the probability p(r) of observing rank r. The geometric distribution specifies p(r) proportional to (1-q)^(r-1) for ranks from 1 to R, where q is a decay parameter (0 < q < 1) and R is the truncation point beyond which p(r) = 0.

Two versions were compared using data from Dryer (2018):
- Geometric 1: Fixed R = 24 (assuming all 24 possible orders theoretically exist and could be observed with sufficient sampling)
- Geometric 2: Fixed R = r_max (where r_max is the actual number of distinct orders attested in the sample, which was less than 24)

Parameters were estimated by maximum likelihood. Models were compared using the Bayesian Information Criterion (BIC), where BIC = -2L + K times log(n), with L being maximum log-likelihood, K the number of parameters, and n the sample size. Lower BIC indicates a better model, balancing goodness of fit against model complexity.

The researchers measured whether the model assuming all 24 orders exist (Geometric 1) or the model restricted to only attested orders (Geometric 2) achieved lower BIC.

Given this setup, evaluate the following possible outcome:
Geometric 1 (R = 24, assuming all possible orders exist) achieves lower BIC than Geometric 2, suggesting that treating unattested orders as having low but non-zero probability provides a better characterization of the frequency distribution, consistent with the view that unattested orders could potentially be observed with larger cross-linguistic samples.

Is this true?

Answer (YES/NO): YES